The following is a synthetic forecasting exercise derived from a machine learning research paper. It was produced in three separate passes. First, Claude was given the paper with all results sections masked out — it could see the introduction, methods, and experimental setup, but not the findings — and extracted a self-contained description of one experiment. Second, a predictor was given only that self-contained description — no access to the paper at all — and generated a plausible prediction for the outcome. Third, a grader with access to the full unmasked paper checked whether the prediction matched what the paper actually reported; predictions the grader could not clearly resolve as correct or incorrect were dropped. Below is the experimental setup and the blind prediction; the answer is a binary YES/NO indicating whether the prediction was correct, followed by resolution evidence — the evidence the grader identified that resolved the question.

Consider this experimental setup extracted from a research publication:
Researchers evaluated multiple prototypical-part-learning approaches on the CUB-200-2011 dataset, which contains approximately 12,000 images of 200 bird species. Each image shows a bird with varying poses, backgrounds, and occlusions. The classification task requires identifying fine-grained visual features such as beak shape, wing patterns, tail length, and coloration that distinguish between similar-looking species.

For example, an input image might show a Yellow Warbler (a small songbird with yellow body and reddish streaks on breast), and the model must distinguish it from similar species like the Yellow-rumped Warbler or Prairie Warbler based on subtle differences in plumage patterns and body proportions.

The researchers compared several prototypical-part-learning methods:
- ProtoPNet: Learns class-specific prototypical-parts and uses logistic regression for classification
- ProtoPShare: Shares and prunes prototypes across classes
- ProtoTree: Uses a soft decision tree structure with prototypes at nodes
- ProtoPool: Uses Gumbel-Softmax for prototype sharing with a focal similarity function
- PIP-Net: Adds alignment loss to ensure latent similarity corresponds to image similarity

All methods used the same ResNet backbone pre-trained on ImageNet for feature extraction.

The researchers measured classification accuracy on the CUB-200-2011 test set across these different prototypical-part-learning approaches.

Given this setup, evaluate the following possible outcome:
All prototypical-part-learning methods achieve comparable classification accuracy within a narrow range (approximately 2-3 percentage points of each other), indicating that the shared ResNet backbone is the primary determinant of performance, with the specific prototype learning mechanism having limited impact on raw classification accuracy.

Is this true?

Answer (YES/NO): NO